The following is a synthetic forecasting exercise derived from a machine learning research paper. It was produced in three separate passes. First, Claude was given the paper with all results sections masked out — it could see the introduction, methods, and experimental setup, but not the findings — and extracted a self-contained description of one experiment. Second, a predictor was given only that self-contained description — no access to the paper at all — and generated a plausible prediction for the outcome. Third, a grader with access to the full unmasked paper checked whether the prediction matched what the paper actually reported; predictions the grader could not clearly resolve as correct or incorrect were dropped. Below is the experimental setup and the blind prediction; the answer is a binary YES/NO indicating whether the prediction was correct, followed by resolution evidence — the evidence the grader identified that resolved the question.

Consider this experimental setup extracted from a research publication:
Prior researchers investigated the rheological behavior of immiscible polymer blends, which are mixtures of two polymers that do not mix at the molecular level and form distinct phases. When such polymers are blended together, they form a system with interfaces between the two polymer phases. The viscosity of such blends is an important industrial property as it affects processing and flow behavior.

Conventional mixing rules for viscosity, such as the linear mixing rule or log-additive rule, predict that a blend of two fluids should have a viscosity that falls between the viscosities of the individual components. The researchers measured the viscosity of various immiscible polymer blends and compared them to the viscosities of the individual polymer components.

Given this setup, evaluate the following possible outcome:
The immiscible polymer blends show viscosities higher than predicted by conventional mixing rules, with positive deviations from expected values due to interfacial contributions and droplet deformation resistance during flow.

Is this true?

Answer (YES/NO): NO